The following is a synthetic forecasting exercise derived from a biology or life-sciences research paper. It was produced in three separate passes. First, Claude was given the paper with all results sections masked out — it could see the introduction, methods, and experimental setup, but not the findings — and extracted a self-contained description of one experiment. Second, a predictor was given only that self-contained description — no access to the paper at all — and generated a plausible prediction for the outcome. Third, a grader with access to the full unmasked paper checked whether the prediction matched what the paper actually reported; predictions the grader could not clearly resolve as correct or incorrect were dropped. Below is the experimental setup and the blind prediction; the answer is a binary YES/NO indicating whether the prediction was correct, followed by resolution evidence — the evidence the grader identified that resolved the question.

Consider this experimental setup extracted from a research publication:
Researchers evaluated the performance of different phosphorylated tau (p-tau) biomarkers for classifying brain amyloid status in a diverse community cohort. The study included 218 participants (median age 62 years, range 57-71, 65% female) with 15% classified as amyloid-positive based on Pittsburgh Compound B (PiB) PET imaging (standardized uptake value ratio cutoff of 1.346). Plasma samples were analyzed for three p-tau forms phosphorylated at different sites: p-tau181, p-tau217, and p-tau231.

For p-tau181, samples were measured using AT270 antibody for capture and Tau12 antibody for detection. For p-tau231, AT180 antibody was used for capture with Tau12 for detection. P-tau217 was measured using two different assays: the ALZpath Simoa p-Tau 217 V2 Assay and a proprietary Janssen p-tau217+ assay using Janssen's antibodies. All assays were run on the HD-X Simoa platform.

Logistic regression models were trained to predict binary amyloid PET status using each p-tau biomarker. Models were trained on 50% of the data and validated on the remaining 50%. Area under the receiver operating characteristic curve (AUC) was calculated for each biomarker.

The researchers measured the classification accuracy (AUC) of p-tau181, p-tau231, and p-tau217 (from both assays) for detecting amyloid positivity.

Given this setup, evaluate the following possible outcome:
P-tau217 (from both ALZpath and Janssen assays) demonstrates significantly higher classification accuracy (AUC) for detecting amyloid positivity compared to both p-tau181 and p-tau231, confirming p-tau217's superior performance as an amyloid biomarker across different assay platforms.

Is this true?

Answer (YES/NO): YES